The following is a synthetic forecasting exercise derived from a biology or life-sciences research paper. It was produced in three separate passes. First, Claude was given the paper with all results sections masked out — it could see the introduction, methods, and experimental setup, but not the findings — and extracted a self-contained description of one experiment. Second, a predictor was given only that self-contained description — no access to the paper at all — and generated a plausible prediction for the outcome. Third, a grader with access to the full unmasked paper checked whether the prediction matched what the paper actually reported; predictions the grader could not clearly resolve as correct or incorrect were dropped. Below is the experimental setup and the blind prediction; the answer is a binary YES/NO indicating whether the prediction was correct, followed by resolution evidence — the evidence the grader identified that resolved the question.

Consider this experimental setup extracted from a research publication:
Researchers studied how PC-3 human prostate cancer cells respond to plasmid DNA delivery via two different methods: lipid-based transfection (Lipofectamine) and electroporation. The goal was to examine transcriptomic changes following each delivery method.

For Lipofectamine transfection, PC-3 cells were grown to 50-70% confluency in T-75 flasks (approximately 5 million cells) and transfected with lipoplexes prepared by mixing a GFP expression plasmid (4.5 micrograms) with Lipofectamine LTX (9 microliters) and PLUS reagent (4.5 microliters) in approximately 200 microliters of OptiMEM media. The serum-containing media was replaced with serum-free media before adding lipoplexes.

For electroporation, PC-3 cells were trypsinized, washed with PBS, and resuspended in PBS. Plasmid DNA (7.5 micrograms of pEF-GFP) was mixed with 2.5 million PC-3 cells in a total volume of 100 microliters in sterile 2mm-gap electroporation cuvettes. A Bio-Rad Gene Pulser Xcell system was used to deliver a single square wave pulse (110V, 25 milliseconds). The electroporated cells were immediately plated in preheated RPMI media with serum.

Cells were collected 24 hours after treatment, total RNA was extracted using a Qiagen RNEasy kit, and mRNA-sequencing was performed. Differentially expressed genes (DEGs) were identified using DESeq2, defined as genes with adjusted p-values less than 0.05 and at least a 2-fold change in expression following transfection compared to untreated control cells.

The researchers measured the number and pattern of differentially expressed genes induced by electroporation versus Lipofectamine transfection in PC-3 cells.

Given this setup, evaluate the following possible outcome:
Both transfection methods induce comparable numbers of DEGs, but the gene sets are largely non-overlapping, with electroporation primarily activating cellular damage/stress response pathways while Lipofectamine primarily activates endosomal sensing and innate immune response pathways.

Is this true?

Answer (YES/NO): NO